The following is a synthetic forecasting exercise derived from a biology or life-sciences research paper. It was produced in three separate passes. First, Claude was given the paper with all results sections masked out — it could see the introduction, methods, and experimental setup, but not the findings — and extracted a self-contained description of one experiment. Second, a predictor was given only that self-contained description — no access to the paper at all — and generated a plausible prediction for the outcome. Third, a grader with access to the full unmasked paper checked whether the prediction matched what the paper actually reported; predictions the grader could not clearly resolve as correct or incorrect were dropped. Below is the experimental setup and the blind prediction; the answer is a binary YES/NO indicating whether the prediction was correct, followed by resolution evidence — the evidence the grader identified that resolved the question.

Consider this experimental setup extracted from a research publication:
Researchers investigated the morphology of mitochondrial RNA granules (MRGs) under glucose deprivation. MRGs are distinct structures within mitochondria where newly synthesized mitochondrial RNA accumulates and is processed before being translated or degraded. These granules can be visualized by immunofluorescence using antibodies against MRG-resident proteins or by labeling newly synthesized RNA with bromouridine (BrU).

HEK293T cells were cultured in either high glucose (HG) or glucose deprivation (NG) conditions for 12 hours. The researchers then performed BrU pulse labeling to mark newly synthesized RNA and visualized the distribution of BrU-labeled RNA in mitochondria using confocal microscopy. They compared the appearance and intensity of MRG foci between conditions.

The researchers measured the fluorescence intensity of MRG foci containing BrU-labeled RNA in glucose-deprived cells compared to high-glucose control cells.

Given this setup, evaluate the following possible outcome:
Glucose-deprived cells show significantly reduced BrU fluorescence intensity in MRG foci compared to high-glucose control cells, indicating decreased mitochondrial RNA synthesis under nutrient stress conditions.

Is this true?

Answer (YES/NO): NO